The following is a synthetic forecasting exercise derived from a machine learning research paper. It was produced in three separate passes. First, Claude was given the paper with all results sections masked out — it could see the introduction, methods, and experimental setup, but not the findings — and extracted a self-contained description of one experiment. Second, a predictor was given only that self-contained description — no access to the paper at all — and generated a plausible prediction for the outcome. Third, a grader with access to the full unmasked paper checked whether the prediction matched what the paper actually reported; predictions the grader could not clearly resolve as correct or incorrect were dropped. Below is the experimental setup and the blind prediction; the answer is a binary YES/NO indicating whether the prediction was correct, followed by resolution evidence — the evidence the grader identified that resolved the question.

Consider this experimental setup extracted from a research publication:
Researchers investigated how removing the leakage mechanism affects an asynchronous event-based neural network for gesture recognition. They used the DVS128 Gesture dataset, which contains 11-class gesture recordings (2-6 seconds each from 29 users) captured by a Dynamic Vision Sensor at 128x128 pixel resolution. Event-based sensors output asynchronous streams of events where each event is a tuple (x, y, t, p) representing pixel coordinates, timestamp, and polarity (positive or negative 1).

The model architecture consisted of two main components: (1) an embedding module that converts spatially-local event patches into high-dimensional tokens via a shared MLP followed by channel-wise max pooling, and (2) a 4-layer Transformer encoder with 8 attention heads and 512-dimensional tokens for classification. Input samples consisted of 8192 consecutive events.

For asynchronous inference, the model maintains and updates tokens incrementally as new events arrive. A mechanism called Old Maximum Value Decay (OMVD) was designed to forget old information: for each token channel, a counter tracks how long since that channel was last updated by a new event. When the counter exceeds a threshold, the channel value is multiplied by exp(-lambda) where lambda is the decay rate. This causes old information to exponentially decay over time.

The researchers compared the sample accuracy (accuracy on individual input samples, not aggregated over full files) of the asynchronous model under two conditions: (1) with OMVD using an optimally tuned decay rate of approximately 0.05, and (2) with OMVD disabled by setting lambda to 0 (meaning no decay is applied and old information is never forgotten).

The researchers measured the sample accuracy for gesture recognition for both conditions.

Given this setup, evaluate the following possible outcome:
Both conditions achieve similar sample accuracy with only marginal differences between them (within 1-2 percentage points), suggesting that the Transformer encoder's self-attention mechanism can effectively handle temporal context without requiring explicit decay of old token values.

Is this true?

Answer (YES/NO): NO